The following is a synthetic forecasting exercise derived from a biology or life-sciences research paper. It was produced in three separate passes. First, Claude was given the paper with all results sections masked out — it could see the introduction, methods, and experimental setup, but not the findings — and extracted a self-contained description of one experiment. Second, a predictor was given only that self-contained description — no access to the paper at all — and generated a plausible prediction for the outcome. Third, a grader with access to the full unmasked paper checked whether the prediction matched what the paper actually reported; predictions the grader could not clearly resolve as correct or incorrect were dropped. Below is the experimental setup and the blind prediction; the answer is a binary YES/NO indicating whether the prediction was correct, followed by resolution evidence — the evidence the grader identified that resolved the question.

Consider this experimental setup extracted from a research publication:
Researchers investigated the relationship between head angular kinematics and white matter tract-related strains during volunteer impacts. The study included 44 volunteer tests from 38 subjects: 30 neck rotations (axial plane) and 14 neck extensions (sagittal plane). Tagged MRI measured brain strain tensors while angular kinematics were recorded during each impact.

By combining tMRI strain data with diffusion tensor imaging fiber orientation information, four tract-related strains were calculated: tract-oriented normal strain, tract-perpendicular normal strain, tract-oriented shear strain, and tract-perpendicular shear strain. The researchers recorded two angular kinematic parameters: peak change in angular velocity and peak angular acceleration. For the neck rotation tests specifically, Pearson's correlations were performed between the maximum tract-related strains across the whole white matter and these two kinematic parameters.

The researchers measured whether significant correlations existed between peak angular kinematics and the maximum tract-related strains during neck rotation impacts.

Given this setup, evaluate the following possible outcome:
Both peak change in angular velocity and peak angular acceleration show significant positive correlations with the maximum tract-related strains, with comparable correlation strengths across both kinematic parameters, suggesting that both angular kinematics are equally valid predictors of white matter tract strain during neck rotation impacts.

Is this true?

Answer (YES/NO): YES